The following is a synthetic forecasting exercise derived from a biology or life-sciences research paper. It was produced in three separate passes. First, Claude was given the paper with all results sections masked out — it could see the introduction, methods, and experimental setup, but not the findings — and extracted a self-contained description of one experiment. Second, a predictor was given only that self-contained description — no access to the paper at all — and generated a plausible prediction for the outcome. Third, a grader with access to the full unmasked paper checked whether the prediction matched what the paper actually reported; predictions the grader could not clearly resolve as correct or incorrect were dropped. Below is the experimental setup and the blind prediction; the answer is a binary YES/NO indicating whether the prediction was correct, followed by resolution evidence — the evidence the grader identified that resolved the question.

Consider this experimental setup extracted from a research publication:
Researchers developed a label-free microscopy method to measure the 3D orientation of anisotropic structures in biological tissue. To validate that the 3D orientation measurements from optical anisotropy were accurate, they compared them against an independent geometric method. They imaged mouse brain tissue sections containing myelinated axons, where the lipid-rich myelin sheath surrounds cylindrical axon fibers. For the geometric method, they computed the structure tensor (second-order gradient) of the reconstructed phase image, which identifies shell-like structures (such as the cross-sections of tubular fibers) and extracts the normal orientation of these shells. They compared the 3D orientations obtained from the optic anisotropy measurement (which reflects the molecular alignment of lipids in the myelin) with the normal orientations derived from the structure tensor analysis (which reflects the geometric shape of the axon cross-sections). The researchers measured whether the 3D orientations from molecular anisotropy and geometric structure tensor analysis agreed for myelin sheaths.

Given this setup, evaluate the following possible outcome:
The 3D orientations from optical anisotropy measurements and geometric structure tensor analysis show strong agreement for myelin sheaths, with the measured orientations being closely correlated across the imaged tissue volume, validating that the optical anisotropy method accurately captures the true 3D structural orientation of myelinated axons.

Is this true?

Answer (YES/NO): NO